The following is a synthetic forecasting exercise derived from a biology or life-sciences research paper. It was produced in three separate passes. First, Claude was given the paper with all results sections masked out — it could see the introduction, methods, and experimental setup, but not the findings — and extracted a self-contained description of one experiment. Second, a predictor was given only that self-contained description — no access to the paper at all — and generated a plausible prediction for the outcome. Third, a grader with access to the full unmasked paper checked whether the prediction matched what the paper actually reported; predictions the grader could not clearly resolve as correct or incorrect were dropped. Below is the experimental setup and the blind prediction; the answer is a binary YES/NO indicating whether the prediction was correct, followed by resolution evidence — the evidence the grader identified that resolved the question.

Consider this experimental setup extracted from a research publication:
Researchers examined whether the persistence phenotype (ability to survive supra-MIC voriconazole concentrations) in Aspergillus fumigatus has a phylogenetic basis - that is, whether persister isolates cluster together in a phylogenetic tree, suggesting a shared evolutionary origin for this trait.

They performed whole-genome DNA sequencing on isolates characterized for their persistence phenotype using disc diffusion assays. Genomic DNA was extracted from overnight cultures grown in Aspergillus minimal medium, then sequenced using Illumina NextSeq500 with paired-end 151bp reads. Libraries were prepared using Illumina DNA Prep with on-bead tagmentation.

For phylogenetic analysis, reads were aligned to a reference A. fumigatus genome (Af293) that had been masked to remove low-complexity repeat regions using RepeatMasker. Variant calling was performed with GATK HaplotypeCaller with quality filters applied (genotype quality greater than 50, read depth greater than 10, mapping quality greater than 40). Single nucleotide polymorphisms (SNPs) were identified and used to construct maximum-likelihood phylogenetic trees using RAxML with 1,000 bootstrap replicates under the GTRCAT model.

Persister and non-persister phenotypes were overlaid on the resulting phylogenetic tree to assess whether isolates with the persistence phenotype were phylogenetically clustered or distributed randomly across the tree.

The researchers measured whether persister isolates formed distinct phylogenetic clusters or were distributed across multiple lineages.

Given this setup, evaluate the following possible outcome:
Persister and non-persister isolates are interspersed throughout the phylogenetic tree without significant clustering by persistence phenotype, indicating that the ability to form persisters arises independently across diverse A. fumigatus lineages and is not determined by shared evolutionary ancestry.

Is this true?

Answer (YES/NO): YES